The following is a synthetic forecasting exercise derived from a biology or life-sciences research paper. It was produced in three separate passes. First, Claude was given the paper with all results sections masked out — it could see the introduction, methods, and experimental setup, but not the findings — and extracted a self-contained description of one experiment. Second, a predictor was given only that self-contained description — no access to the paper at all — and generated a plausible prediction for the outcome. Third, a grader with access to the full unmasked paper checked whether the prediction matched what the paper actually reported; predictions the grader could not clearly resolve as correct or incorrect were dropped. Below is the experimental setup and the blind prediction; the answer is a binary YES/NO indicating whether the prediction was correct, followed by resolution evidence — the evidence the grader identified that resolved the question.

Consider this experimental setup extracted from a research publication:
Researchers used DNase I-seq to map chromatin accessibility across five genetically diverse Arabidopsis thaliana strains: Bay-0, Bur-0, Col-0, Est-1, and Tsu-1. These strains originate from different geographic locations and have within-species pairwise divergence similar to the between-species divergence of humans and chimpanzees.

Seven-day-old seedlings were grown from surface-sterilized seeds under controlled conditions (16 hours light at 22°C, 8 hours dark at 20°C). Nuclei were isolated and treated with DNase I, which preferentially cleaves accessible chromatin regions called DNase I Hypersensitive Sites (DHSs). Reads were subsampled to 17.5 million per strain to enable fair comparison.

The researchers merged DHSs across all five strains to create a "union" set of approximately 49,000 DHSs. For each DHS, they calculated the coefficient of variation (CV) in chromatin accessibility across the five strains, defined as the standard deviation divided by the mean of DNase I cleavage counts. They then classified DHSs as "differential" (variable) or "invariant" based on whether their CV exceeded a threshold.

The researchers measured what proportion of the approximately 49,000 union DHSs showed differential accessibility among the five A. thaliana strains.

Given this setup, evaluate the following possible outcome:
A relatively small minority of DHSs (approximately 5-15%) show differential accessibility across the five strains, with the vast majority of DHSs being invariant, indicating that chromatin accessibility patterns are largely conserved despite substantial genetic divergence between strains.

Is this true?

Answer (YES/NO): YES